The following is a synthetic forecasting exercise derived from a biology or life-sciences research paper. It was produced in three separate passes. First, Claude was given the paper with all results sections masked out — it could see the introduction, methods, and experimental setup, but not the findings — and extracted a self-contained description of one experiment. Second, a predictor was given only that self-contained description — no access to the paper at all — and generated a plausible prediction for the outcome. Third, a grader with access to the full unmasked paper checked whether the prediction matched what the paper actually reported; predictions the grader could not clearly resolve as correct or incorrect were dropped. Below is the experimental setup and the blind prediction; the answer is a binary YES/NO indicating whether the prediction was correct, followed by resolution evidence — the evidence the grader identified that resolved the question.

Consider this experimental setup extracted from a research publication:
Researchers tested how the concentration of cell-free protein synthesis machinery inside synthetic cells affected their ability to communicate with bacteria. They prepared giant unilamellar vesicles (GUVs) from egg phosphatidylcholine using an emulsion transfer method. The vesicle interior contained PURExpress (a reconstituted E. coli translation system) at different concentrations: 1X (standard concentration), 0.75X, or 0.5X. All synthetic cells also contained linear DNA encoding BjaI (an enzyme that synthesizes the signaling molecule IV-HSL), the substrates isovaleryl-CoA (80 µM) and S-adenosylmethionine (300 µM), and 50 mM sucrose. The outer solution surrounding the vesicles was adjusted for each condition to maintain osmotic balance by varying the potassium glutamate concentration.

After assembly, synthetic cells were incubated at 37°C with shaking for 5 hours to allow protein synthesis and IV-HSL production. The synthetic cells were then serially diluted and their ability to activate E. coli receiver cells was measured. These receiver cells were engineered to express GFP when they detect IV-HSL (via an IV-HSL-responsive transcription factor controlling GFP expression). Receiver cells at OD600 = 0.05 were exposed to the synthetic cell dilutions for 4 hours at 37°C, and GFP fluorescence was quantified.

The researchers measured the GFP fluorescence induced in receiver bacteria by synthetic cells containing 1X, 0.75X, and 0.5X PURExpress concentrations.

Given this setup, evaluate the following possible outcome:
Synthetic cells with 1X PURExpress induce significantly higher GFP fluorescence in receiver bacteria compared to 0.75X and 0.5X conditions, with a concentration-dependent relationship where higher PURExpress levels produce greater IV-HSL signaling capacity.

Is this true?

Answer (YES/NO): NO